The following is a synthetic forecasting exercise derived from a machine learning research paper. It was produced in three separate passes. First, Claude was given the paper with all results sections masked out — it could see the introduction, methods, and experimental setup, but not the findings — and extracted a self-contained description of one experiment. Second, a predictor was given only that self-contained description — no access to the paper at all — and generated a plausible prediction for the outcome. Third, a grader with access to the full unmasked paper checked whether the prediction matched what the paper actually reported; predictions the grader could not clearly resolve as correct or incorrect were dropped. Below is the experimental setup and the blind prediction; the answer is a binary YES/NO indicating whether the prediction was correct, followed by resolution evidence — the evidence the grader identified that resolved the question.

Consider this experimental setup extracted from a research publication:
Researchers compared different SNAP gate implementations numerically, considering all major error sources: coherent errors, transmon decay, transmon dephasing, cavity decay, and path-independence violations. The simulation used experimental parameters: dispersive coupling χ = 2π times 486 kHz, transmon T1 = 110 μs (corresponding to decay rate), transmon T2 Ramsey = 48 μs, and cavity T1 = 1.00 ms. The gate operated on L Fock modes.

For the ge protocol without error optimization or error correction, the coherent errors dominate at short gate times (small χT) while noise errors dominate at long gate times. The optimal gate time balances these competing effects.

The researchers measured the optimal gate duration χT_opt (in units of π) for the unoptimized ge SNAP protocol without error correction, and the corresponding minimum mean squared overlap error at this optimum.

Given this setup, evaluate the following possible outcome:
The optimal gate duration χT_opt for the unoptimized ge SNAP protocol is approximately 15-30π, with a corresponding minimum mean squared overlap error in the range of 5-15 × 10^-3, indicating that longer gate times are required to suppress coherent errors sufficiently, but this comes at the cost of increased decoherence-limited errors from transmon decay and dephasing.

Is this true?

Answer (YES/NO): NO